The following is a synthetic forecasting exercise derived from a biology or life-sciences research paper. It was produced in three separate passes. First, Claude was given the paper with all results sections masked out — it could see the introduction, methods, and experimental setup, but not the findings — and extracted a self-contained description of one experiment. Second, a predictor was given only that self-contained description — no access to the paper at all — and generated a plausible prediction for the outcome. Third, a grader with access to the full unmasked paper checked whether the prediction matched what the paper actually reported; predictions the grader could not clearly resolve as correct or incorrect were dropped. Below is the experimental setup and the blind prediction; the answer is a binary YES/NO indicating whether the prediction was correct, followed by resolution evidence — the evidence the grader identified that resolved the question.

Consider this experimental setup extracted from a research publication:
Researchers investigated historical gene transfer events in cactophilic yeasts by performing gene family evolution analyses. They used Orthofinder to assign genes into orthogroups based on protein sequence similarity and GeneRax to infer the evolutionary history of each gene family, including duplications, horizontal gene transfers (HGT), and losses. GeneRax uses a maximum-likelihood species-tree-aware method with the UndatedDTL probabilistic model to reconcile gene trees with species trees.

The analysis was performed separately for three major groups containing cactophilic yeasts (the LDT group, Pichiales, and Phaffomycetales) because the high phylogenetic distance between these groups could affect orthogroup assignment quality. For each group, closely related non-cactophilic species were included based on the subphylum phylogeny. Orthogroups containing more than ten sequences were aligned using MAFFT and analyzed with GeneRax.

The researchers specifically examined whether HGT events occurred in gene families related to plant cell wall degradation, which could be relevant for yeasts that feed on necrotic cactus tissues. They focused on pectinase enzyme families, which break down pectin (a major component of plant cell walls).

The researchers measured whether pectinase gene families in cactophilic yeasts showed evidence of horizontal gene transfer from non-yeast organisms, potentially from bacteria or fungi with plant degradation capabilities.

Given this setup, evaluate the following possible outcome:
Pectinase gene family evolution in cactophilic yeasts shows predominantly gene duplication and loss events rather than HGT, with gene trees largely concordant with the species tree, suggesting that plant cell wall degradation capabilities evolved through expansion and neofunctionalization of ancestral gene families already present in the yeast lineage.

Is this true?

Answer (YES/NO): NO